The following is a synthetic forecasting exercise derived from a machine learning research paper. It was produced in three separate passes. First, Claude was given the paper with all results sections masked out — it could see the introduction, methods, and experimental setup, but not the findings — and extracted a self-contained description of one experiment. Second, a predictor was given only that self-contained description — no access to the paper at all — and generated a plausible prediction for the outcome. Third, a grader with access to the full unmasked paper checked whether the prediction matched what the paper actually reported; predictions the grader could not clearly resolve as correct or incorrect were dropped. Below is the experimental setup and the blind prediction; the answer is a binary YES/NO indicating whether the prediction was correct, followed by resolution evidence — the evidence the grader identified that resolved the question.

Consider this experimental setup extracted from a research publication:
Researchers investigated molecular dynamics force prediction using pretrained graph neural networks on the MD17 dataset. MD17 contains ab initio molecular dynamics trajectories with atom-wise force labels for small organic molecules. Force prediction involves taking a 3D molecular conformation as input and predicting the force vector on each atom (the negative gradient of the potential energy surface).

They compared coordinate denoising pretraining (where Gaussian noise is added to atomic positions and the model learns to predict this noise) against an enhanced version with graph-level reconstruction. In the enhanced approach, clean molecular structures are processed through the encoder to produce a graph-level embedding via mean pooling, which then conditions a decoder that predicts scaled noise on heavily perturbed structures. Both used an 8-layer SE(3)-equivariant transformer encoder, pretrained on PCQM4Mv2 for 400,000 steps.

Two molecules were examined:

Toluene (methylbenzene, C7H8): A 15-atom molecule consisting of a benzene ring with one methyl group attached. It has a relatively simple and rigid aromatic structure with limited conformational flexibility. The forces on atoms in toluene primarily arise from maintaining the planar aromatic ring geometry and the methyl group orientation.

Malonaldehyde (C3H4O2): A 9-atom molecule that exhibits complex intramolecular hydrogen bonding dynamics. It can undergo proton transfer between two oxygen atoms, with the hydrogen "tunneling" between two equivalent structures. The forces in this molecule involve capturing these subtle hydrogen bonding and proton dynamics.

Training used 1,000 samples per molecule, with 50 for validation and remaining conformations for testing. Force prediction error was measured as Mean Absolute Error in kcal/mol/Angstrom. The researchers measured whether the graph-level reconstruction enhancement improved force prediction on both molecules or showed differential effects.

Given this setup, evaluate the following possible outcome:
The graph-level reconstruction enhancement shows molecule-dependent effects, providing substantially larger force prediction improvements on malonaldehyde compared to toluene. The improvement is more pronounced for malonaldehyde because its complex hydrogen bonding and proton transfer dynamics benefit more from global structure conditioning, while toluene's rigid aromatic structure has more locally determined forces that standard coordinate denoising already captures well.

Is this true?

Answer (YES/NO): YES